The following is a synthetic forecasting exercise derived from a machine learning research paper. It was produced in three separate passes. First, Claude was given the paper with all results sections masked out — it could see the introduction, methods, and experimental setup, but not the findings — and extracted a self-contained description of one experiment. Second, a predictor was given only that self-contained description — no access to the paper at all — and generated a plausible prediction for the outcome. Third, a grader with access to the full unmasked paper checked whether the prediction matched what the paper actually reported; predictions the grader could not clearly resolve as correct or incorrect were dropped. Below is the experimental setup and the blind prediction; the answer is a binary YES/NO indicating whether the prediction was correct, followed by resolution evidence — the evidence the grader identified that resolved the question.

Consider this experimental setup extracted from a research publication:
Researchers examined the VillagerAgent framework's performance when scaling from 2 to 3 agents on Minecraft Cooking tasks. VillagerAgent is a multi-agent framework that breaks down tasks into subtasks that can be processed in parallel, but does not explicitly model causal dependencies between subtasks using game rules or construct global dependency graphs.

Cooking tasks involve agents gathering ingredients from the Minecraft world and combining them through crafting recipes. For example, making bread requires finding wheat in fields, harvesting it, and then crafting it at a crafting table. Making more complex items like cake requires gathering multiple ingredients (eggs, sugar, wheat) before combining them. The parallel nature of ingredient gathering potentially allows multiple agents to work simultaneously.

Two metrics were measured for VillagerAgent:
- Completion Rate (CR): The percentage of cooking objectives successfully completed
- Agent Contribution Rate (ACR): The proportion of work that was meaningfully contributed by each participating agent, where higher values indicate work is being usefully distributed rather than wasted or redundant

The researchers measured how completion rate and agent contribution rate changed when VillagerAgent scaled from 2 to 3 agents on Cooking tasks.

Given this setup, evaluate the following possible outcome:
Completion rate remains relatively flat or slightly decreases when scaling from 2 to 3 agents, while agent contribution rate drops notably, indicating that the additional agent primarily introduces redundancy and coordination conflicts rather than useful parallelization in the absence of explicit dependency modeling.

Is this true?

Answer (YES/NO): NO